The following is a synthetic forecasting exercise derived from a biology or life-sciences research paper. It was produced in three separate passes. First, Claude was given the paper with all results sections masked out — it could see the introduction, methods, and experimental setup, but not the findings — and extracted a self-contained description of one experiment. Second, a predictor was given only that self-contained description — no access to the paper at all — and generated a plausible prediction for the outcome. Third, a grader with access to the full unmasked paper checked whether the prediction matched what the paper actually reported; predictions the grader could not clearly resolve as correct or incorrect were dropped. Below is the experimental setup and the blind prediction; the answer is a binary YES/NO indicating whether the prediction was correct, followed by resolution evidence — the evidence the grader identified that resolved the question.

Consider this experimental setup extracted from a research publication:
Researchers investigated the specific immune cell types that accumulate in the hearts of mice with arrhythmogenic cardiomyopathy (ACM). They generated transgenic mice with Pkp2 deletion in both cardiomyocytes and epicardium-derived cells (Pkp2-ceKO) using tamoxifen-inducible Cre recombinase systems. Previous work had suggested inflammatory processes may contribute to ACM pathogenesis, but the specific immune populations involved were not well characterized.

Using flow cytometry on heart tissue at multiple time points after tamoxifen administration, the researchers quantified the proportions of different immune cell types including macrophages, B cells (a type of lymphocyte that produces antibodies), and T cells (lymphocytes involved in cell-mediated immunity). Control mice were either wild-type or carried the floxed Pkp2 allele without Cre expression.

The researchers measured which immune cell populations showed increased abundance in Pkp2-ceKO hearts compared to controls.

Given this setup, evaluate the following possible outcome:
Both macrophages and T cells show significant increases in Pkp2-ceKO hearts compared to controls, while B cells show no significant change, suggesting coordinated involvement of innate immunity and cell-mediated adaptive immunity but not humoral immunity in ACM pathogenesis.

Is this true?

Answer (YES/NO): NO